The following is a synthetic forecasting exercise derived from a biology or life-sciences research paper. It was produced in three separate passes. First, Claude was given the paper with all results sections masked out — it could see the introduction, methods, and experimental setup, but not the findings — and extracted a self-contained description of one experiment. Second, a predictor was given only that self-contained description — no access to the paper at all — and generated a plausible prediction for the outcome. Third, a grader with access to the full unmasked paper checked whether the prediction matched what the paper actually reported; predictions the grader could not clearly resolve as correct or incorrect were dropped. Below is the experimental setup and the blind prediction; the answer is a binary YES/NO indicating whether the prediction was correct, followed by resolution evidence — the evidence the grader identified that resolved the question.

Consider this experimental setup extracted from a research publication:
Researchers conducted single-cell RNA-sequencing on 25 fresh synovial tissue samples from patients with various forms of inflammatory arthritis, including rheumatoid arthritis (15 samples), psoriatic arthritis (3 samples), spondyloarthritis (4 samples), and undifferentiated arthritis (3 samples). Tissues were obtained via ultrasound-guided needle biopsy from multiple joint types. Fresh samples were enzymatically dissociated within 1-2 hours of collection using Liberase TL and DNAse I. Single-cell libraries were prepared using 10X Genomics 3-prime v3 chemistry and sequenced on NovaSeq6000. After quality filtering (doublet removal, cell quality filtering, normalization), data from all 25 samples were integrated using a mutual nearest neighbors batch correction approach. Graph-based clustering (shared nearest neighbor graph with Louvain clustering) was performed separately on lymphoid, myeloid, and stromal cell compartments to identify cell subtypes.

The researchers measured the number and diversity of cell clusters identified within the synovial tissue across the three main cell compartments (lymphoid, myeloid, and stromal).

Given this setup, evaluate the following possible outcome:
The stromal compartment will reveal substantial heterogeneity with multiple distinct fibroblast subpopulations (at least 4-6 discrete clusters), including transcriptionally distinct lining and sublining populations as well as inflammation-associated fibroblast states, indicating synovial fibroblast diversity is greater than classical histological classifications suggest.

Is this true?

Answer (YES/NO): YES